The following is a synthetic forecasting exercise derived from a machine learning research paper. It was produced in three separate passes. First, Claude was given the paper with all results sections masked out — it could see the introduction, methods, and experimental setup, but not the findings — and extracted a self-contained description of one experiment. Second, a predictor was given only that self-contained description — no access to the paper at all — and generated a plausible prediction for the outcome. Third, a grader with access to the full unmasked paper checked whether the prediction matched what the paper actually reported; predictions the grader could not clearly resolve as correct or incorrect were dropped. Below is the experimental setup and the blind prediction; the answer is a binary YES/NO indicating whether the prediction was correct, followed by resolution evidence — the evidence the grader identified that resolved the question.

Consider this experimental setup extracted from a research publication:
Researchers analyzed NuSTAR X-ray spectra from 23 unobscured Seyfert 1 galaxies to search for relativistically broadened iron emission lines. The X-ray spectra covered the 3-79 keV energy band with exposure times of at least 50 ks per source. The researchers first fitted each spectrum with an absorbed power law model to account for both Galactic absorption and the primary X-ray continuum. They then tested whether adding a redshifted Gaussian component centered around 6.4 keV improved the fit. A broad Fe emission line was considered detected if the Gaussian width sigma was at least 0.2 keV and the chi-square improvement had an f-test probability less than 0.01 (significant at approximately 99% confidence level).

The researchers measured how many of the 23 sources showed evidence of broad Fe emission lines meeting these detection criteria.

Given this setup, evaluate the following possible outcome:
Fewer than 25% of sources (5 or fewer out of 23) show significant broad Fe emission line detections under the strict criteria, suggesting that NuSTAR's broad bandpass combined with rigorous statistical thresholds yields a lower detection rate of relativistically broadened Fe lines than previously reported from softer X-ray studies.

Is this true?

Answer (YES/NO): NO